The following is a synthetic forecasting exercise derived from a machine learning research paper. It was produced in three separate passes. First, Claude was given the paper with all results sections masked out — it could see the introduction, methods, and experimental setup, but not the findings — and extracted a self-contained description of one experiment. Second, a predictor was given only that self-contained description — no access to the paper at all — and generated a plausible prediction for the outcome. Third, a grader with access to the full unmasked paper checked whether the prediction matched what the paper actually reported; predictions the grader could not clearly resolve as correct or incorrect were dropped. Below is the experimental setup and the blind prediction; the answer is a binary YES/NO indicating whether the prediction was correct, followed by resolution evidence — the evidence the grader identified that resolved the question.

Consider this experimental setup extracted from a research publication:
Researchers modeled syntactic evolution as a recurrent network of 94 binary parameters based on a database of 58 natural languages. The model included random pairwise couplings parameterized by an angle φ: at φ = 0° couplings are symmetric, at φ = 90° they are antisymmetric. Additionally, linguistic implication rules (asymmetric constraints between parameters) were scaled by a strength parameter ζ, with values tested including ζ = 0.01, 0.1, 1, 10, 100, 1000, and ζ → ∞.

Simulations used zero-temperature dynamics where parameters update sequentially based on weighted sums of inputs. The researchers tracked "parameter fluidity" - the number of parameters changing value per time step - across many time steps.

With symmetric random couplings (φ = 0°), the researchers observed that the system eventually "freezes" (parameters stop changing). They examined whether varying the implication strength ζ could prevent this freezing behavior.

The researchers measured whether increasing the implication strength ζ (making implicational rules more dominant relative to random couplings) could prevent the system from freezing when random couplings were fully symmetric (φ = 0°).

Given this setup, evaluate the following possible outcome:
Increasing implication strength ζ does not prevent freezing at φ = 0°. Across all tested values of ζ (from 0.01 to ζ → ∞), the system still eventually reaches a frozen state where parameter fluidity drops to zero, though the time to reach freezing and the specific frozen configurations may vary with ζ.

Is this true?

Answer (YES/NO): YES